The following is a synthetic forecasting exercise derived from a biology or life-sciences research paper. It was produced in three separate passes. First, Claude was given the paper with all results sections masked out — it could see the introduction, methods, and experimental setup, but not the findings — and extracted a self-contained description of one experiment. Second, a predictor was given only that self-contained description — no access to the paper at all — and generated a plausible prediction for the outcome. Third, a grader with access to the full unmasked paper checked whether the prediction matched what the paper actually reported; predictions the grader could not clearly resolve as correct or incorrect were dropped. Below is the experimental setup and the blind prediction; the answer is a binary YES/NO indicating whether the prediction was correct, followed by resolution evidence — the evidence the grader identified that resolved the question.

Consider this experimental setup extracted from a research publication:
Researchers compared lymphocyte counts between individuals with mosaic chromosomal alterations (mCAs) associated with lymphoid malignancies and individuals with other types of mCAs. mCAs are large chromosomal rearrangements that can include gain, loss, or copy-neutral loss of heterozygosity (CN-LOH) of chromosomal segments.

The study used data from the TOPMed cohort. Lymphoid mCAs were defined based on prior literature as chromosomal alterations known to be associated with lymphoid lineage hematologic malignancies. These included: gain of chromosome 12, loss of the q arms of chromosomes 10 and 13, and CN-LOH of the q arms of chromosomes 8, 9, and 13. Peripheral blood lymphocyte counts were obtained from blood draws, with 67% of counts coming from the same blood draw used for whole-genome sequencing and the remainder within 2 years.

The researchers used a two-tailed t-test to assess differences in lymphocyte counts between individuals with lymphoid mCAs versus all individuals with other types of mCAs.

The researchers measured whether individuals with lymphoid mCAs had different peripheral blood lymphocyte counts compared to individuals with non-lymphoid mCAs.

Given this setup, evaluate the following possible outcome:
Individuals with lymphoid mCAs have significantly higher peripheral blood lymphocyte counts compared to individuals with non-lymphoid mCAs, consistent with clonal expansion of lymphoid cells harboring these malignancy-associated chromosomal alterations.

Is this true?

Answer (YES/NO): YES